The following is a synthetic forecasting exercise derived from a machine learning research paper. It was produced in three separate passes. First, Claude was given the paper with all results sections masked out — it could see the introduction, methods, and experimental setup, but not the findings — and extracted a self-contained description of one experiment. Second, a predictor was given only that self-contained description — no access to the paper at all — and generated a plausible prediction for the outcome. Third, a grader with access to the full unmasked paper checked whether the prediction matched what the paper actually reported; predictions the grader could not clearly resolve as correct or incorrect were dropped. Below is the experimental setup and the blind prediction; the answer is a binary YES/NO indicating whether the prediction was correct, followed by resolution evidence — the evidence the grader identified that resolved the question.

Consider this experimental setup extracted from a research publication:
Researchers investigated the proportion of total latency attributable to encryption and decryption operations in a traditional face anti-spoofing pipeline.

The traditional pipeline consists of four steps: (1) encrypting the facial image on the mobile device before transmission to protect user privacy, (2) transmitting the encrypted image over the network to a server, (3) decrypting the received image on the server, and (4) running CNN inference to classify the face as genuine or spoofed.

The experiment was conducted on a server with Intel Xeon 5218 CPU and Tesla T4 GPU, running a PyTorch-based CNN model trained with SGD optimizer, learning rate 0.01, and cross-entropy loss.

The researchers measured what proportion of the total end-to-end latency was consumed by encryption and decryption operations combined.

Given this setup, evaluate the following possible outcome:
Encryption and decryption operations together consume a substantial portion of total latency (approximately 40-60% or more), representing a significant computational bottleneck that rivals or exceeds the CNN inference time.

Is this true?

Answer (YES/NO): YES